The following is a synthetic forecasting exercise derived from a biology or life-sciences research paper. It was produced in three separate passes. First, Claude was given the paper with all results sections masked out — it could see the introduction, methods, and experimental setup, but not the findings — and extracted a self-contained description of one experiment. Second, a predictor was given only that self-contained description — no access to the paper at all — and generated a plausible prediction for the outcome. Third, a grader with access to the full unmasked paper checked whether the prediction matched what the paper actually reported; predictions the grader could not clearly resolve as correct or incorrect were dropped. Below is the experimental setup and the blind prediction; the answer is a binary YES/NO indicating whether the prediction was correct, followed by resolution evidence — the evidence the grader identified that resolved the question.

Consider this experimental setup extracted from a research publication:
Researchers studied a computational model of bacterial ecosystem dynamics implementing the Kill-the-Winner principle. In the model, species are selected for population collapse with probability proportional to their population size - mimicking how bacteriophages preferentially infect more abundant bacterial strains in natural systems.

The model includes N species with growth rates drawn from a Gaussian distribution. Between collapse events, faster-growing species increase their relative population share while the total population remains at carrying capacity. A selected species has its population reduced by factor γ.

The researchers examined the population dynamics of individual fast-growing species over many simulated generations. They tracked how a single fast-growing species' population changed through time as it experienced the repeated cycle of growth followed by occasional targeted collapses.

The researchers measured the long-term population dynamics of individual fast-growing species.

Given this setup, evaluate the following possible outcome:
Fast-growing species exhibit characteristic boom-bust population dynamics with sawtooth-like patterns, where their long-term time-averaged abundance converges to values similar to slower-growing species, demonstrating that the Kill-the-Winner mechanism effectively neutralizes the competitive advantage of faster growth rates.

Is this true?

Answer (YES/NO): NO